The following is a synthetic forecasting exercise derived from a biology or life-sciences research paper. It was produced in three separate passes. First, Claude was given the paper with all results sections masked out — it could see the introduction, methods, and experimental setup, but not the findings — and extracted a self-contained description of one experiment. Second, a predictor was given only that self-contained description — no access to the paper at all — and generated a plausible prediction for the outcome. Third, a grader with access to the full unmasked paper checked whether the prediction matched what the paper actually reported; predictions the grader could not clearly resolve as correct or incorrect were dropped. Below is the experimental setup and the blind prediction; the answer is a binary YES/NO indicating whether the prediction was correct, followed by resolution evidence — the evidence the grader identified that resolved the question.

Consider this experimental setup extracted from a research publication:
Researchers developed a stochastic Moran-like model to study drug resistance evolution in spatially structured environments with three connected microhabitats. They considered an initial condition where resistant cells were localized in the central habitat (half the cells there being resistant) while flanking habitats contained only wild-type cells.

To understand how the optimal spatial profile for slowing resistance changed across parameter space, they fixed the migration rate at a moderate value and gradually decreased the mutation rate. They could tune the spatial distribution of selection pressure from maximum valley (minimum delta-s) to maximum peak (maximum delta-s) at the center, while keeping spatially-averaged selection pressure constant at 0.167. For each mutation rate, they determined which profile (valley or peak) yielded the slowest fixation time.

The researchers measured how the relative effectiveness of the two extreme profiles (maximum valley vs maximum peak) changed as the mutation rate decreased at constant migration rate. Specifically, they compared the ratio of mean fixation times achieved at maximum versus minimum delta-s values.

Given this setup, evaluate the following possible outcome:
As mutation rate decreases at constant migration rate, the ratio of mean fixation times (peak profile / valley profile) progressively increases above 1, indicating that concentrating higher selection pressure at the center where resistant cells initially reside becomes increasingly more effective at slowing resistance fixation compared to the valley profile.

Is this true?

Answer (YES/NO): NO